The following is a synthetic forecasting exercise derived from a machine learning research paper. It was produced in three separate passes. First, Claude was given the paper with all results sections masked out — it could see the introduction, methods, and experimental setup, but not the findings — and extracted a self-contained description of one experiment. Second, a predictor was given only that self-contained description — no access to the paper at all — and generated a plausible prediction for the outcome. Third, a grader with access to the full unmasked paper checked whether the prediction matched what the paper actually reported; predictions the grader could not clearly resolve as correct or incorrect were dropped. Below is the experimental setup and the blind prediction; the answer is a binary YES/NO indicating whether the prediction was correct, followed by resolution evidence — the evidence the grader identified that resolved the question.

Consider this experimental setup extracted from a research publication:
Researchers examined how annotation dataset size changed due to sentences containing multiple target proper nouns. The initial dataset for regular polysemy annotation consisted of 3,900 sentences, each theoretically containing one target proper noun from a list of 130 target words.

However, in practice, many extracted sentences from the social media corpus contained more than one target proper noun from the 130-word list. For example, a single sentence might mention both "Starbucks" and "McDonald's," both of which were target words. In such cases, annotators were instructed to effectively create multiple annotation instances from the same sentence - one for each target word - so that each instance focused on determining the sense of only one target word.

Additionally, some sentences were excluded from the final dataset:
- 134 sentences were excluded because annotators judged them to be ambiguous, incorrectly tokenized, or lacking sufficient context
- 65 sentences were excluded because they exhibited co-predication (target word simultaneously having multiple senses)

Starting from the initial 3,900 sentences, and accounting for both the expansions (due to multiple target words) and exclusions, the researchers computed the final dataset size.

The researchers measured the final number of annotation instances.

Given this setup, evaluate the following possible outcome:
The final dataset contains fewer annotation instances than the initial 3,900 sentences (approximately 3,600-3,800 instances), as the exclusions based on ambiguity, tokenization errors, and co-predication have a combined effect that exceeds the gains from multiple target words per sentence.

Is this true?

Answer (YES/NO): NO